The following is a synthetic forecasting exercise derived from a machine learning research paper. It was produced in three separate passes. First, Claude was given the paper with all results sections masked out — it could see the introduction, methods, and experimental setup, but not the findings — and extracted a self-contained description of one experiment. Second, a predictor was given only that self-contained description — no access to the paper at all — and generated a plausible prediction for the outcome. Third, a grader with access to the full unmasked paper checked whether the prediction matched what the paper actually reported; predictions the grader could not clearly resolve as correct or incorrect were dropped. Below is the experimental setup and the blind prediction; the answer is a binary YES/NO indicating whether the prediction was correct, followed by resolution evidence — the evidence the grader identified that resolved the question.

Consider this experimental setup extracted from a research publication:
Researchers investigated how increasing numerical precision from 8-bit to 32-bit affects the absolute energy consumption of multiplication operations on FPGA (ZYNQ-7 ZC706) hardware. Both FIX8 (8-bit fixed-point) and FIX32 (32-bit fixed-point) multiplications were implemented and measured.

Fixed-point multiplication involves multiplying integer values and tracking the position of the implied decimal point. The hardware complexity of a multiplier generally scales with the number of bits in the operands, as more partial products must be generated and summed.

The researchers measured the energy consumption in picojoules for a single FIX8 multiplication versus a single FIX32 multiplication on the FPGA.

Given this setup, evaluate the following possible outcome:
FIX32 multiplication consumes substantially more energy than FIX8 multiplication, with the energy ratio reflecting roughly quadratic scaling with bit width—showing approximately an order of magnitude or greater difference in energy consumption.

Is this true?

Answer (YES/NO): NO